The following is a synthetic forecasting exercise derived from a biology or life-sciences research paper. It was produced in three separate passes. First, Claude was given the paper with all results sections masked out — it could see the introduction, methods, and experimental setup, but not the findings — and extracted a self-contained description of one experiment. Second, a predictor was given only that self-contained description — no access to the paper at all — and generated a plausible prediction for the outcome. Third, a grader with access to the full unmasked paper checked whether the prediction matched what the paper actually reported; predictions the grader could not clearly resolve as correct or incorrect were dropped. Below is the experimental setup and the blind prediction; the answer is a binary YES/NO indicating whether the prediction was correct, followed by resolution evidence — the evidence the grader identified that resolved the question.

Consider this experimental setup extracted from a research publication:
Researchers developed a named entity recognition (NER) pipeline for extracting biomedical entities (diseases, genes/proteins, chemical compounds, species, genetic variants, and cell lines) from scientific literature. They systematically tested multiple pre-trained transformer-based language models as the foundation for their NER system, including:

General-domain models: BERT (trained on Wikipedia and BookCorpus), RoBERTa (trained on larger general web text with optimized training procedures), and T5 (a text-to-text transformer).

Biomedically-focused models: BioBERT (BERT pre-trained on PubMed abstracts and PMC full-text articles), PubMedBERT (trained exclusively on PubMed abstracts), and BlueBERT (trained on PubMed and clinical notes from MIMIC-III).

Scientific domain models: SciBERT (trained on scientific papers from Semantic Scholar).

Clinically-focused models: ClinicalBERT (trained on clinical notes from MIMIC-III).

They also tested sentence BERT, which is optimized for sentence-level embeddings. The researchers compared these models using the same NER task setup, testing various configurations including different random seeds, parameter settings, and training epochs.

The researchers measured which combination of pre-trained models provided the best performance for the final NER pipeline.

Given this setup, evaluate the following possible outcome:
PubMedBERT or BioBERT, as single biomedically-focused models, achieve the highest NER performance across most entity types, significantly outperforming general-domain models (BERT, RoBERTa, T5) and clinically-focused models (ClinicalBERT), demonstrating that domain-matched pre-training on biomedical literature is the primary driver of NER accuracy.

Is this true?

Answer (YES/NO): NO